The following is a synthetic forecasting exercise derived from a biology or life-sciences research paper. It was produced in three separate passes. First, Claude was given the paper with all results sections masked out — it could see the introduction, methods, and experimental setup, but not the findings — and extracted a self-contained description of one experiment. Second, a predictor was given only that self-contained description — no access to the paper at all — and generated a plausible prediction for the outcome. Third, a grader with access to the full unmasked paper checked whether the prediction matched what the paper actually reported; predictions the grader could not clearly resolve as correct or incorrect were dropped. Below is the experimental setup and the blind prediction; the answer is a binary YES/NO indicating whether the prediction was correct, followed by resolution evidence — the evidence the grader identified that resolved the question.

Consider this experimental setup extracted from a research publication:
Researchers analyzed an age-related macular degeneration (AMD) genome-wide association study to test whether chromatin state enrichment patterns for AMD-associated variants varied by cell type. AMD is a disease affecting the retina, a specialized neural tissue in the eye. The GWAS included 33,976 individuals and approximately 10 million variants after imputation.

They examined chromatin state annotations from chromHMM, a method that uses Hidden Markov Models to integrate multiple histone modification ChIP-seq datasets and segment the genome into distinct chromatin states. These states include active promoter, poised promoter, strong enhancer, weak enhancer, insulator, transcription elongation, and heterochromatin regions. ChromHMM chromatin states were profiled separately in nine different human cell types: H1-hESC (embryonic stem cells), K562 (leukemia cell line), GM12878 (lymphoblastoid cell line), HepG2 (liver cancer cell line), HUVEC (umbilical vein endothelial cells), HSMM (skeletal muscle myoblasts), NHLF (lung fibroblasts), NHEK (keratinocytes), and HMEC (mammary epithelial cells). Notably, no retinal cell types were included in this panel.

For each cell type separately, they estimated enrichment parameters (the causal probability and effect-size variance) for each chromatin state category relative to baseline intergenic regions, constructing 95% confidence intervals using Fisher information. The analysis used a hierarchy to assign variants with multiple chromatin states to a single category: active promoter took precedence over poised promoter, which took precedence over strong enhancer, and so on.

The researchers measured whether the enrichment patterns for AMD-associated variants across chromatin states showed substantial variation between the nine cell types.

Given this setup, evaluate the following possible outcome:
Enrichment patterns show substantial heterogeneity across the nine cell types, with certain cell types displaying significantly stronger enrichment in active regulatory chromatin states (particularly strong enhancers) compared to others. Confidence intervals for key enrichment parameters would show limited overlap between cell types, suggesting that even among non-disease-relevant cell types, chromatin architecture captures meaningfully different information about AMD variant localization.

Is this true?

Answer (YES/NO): NO